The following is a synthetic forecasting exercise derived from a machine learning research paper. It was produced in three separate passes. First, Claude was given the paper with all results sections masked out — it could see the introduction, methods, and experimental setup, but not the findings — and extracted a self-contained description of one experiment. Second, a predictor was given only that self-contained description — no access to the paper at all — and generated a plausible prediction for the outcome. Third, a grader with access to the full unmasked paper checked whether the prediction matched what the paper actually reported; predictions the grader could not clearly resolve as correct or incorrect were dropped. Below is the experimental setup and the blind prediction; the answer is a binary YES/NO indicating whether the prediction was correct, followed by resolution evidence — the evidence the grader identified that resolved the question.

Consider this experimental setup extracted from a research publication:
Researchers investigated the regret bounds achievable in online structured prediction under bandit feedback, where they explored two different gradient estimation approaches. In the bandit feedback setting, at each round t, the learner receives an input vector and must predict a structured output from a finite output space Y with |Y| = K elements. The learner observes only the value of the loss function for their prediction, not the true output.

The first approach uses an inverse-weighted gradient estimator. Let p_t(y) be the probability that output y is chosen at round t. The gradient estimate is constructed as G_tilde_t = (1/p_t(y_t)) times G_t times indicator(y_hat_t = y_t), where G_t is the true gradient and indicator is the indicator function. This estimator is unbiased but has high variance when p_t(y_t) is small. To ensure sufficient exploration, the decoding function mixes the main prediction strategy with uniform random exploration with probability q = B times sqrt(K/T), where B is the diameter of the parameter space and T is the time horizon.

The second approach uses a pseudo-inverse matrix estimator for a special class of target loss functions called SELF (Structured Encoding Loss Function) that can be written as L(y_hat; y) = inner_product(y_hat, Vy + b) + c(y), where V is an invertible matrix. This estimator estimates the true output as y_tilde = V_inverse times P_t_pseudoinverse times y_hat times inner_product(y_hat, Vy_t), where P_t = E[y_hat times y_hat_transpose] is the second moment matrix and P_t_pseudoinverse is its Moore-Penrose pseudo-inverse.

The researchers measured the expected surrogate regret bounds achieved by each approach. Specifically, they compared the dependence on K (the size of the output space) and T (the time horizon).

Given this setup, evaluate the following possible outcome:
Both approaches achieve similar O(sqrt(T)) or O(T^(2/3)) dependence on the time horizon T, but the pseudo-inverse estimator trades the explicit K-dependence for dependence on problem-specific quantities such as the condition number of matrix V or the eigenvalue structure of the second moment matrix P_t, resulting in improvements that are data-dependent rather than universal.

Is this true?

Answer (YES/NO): NO